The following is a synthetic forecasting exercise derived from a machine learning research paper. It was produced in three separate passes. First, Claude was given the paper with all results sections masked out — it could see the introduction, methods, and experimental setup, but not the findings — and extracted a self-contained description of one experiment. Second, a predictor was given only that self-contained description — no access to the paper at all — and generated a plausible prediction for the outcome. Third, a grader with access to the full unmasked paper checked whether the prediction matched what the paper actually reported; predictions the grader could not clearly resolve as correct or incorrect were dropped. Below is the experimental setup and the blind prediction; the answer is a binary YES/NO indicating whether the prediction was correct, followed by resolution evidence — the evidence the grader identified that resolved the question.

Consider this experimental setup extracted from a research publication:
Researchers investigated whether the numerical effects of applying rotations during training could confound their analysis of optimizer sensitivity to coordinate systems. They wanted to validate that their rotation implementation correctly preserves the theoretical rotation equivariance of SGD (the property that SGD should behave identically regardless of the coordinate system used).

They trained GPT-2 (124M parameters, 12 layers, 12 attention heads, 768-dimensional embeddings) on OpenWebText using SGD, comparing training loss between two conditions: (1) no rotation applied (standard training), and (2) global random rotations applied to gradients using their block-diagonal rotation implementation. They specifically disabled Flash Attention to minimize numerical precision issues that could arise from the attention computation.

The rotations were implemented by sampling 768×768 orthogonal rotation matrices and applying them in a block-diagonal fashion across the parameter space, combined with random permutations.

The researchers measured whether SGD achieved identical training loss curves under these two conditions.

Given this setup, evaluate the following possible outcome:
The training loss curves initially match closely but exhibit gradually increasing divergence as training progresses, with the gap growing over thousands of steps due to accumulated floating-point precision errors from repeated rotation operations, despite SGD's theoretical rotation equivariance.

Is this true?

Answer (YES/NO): NO